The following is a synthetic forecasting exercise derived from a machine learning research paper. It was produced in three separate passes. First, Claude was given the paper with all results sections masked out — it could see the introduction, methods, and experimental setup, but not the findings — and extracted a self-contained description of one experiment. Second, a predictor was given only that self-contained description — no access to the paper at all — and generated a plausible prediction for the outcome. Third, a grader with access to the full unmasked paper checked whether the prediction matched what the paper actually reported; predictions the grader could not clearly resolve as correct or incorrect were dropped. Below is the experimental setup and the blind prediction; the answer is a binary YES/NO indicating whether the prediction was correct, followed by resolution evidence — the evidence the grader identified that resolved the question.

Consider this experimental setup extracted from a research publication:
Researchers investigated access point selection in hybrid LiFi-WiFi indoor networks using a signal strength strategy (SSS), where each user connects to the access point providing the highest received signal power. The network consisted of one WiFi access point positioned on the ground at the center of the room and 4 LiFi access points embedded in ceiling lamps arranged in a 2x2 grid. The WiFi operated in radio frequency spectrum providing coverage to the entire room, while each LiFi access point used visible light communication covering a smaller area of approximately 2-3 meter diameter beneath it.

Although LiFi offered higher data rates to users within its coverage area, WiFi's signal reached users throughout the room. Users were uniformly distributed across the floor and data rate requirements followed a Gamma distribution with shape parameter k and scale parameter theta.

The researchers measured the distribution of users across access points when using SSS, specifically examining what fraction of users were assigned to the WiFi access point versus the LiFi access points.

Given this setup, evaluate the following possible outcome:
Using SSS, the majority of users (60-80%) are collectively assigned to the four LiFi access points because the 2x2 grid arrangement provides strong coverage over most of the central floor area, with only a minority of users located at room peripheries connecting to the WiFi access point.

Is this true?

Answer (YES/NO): NO